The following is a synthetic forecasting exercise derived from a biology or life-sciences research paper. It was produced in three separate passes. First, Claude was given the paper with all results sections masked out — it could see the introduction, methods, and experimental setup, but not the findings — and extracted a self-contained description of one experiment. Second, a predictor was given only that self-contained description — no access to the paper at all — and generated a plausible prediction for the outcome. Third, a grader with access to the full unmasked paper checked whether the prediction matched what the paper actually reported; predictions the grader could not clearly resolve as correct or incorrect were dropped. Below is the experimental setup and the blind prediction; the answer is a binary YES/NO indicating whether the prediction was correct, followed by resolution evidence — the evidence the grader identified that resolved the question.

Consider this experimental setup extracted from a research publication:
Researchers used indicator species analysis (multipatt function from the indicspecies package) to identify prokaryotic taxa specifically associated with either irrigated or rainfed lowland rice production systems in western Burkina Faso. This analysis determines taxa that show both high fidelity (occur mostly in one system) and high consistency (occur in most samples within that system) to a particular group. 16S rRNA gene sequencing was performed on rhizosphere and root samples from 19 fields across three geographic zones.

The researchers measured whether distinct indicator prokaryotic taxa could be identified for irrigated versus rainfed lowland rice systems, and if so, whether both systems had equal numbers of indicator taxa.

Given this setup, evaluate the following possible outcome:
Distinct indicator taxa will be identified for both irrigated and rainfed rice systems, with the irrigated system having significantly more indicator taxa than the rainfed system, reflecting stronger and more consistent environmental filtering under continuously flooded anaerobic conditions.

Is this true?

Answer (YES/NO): YES